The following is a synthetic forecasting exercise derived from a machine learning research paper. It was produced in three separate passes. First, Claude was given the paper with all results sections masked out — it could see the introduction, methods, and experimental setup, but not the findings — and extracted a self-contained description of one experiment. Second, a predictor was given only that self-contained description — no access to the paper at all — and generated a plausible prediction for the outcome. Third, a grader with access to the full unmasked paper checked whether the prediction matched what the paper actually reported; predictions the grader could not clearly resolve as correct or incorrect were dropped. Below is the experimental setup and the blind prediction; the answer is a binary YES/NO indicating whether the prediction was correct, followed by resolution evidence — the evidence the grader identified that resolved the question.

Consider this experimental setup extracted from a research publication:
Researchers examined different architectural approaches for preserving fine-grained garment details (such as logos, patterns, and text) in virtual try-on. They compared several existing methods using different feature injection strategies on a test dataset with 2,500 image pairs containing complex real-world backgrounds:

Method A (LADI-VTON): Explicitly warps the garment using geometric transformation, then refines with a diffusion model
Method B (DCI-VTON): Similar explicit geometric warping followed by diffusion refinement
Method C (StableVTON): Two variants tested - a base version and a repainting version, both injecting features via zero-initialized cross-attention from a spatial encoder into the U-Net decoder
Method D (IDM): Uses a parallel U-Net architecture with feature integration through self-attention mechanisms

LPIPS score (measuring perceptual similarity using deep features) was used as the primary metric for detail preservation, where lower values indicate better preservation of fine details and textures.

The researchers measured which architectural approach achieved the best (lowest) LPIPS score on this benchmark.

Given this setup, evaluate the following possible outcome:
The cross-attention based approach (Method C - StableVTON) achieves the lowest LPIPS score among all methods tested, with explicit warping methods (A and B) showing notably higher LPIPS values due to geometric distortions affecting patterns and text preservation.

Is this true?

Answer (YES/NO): YES